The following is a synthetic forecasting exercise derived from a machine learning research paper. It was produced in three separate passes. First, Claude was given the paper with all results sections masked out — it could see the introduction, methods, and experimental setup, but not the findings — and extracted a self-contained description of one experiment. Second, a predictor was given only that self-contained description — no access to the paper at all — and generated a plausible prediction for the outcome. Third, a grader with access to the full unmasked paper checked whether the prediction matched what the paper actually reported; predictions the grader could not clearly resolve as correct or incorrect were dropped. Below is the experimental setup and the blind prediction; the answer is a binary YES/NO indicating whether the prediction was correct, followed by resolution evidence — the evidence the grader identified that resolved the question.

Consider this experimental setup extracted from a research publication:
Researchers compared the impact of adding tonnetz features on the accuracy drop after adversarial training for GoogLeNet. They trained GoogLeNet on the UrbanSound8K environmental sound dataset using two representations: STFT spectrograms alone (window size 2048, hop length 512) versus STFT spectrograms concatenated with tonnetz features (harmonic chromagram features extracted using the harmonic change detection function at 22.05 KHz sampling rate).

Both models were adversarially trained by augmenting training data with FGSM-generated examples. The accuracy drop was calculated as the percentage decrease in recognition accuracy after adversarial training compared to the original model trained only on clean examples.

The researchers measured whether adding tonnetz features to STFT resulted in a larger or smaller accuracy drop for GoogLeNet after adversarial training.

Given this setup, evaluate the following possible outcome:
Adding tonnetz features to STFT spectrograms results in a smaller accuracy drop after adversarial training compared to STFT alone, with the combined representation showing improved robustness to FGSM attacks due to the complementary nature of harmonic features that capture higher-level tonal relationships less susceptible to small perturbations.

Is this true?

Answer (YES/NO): NO